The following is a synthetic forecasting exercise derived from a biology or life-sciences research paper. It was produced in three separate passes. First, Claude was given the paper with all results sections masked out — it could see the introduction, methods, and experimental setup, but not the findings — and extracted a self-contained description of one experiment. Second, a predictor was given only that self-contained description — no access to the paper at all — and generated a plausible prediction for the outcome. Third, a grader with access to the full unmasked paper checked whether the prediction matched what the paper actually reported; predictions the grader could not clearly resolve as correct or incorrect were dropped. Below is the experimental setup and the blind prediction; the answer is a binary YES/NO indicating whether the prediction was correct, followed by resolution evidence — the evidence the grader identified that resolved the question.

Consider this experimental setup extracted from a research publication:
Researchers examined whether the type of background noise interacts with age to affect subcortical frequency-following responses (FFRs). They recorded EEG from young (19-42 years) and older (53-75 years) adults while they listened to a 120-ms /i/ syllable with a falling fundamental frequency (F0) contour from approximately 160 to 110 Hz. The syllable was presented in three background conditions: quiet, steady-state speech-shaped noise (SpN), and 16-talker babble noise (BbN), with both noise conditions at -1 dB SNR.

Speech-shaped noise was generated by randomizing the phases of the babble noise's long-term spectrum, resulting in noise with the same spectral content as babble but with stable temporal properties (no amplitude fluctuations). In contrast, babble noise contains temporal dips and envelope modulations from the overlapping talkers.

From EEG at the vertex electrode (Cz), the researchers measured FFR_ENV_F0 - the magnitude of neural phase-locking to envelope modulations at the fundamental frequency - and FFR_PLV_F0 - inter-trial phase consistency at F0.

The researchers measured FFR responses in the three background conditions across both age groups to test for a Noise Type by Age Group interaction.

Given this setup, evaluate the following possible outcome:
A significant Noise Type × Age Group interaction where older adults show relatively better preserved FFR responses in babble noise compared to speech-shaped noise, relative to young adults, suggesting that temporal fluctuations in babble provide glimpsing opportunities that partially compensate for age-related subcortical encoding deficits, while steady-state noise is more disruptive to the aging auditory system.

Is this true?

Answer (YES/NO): NO